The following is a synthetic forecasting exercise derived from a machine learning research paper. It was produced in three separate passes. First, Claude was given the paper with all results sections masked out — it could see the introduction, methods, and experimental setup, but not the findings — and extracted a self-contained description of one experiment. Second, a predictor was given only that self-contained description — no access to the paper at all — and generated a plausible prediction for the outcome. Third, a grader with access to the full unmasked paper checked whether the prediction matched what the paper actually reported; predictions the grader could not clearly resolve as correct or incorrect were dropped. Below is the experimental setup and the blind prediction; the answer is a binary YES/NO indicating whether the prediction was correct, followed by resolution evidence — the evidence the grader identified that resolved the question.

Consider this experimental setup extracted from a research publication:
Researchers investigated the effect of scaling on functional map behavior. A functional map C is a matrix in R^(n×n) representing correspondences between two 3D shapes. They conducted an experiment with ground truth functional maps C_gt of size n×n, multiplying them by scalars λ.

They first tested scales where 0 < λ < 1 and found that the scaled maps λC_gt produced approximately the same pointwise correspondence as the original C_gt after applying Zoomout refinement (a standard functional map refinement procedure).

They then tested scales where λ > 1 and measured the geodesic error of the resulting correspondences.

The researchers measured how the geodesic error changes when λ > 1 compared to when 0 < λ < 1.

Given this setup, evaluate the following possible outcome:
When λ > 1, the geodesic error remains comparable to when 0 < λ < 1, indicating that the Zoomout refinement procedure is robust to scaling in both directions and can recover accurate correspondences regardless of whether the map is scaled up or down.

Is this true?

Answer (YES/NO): NO